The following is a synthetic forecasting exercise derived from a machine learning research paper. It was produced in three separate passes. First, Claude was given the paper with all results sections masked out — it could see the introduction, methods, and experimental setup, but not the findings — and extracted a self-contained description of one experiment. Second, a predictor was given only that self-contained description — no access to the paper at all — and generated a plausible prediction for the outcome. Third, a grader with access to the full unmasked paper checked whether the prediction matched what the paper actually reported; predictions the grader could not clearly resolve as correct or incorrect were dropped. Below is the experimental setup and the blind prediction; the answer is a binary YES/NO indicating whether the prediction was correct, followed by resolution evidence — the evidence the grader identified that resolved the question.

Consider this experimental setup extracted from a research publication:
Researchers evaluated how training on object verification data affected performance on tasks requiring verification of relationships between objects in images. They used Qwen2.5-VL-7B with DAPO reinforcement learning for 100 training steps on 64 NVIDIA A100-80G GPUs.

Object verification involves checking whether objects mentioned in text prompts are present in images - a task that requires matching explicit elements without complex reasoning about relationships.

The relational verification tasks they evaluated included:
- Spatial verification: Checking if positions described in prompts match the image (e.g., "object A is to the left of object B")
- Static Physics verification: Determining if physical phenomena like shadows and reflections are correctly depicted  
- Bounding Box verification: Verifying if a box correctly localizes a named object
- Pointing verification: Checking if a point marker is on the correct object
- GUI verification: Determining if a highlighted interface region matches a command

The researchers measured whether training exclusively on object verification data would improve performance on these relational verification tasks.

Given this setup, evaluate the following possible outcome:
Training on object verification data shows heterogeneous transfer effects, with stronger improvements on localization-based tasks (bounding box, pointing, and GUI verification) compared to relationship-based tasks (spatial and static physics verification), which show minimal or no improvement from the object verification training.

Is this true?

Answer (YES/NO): NO